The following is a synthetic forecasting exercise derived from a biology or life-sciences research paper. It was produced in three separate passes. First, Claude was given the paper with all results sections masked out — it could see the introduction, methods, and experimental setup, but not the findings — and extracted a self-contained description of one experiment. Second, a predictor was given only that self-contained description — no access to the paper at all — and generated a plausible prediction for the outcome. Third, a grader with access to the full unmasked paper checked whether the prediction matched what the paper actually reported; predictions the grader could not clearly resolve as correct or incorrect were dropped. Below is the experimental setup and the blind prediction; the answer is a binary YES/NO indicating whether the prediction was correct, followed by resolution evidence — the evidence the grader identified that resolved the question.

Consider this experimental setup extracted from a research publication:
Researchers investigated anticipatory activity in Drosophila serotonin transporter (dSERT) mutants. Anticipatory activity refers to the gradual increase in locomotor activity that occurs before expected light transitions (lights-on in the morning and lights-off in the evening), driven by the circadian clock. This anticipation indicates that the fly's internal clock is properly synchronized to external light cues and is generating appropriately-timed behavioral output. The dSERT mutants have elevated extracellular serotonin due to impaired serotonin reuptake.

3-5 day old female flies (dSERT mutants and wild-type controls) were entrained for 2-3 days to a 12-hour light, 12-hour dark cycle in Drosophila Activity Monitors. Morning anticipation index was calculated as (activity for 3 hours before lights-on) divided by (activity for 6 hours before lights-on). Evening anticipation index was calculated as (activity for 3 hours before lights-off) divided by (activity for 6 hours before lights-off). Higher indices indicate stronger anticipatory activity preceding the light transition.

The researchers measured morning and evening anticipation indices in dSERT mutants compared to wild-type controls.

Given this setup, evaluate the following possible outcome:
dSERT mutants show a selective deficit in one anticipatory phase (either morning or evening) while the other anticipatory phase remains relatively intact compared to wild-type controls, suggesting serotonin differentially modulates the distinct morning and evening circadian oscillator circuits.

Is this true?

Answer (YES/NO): NO